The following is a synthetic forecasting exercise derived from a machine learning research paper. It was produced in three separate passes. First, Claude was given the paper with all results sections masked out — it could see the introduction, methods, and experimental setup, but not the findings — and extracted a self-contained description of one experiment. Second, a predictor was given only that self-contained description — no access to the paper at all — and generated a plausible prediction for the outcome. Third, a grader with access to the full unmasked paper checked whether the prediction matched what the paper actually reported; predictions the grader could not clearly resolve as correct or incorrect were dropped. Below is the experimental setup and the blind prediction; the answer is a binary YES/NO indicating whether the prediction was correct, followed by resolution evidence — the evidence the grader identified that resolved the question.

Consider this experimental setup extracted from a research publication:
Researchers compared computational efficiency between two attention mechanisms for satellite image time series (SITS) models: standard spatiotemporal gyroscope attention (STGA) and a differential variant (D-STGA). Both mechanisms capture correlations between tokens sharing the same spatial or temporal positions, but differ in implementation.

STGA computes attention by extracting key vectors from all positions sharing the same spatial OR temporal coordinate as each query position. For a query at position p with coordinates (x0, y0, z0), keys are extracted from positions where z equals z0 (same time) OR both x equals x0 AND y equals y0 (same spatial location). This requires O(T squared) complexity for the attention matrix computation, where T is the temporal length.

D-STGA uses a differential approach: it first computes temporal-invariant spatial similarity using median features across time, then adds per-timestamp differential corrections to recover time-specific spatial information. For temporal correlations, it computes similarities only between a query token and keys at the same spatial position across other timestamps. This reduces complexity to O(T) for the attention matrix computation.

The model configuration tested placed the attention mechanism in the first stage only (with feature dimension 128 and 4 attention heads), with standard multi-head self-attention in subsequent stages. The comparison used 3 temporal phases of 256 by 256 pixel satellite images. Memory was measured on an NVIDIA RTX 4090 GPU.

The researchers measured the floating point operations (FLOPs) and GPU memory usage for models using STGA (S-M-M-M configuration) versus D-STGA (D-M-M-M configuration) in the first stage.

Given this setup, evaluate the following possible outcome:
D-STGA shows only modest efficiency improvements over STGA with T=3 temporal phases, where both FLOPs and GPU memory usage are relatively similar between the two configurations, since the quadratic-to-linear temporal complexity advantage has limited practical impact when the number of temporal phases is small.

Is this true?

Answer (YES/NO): YES